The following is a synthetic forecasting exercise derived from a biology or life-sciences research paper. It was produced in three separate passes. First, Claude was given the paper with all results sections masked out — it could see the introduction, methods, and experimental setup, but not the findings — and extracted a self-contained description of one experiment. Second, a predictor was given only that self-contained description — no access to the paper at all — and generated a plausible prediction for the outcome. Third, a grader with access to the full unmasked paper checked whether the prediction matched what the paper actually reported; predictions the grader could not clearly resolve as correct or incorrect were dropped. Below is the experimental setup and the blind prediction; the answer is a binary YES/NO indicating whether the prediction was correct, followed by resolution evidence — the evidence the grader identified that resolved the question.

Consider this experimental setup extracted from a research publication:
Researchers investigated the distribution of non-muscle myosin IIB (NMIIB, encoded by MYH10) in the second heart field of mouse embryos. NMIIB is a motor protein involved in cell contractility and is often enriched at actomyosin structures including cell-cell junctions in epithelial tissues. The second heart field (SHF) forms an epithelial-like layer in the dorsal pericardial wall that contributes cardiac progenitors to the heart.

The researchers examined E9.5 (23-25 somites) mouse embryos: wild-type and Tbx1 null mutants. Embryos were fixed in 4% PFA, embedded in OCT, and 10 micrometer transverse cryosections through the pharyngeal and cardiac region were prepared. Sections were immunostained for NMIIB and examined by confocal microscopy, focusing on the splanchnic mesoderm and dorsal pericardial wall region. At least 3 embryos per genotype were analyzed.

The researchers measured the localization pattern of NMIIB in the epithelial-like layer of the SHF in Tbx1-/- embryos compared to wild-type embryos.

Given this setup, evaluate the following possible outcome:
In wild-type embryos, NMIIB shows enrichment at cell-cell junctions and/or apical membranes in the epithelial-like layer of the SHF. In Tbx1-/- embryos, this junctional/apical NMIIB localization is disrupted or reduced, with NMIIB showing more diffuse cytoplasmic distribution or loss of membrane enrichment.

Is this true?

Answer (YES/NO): NO